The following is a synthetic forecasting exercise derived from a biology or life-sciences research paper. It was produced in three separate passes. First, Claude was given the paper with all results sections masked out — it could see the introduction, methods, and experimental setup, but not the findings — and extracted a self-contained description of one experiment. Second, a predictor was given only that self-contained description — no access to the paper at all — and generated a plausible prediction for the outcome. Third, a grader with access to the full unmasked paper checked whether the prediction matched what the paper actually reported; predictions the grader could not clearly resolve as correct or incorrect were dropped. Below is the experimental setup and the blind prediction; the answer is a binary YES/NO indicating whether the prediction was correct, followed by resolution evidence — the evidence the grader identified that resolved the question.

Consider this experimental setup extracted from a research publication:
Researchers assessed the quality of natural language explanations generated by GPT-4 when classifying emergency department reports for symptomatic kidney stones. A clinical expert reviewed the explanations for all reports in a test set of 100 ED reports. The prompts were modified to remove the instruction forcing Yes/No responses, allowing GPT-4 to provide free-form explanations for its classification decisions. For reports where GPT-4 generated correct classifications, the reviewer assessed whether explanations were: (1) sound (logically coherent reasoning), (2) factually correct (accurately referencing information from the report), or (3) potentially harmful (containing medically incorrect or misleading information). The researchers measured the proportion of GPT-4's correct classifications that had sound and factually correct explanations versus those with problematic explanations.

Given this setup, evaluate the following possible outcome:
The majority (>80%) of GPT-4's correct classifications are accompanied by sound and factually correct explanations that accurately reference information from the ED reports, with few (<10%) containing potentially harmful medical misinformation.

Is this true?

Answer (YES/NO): YES